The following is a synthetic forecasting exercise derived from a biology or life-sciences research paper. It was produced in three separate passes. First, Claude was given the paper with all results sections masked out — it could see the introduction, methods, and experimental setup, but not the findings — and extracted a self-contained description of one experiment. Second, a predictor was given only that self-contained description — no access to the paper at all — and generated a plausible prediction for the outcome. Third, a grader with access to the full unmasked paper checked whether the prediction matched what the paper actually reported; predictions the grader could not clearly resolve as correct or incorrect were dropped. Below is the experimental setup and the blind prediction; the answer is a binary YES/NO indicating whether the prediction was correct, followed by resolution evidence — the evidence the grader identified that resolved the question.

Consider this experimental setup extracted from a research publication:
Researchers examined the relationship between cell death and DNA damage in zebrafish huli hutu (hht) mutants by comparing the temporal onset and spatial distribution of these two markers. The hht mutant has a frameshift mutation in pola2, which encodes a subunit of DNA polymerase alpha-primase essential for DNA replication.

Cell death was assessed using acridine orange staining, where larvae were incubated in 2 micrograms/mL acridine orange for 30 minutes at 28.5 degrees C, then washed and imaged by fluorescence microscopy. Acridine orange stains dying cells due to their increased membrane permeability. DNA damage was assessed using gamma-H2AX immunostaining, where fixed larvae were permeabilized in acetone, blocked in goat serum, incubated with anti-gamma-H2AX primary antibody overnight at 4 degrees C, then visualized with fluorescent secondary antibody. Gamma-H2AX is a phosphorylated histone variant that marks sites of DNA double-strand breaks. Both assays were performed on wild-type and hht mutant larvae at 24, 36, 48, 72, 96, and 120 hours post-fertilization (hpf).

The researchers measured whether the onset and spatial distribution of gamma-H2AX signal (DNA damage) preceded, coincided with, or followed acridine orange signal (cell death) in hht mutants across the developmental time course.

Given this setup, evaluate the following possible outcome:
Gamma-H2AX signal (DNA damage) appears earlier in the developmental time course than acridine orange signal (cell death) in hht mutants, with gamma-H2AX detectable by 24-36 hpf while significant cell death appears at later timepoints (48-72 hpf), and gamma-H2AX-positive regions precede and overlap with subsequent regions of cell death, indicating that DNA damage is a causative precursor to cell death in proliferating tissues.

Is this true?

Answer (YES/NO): NO